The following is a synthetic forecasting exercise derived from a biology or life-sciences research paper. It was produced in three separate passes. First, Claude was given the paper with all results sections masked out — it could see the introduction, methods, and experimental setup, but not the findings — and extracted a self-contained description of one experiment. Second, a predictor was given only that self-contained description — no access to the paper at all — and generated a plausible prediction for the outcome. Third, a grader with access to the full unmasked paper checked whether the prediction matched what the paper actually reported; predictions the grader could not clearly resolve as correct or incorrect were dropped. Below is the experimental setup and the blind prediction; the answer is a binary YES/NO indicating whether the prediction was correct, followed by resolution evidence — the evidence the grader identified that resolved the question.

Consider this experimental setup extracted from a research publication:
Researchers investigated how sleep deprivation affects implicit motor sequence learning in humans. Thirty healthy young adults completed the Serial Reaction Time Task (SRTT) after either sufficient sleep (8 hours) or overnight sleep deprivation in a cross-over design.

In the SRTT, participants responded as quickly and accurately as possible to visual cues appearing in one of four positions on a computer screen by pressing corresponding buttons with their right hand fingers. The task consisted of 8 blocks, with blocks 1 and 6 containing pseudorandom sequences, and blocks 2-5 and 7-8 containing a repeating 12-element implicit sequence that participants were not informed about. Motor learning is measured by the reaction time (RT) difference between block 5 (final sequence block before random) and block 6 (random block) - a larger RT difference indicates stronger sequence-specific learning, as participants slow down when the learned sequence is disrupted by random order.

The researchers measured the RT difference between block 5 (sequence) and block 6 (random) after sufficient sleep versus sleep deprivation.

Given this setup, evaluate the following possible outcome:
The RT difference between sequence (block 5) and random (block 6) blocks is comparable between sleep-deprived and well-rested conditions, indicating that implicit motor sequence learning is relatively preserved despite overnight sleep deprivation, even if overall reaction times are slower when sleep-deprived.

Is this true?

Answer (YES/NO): NO